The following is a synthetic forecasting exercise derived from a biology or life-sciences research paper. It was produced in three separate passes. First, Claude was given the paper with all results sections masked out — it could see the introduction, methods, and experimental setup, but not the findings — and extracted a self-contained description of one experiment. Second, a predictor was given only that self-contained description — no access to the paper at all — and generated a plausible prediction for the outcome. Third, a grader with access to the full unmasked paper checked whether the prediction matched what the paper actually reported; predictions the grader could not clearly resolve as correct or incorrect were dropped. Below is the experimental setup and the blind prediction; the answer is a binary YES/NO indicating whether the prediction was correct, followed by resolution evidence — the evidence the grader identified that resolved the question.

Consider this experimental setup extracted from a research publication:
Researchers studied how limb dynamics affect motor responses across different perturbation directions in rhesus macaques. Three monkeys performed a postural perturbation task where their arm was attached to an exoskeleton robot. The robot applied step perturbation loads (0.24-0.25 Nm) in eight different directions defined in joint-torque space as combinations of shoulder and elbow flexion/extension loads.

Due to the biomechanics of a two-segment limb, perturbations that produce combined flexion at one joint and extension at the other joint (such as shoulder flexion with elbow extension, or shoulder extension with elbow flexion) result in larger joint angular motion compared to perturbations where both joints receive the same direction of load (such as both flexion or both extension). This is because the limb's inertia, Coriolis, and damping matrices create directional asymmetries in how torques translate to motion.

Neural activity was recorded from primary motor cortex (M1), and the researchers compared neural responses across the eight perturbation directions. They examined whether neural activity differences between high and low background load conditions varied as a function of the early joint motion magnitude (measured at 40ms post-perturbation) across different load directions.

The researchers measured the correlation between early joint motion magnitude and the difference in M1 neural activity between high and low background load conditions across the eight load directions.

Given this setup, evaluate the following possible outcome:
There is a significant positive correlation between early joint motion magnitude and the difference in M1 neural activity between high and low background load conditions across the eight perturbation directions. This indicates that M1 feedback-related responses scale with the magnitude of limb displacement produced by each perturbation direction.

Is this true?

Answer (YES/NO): NO